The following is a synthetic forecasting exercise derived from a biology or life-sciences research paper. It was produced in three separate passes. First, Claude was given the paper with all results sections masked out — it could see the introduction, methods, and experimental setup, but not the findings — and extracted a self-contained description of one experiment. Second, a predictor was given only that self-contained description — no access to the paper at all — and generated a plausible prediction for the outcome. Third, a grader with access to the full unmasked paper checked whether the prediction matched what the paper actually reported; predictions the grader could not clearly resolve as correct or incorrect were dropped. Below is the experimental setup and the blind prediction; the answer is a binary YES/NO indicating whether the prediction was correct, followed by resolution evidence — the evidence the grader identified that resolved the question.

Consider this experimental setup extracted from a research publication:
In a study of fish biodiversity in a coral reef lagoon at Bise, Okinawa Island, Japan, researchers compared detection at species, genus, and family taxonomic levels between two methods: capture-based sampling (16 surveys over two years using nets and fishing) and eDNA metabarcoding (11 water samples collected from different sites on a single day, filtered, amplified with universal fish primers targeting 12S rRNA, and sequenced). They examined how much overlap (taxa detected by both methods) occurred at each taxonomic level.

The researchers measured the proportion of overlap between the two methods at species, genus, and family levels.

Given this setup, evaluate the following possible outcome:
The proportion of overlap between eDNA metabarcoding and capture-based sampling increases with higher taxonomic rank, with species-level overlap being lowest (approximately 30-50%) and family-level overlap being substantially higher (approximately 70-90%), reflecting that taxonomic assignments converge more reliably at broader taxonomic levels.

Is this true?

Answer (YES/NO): NO